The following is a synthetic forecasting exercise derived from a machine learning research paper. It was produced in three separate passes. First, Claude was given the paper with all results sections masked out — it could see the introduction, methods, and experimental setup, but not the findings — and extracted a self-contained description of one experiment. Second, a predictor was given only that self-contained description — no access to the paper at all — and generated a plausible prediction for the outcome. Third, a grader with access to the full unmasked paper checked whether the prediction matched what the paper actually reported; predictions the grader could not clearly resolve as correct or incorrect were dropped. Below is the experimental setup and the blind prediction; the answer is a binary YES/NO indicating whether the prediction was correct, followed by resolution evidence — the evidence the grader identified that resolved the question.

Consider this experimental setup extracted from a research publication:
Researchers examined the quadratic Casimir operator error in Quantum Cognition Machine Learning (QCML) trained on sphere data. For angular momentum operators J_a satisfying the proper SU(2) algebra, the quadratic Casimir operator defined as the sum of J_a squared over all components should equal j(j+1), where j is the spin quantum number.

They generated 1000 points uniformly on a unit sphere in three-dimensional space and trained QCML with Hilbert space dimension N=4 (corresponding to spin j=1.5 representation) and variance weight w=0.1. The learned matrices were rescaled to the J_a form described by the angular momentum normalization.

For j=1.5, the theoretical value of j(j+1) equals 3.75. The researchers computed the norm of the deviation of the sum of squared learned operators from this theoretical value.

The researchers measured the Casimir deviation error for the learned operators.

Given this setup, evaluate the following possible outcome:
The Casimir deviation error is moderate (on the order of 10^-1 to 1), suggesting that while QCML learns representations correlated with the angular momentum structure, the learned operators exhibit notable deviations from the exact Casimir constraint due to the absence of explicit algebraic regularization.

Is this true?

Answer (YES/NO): YES